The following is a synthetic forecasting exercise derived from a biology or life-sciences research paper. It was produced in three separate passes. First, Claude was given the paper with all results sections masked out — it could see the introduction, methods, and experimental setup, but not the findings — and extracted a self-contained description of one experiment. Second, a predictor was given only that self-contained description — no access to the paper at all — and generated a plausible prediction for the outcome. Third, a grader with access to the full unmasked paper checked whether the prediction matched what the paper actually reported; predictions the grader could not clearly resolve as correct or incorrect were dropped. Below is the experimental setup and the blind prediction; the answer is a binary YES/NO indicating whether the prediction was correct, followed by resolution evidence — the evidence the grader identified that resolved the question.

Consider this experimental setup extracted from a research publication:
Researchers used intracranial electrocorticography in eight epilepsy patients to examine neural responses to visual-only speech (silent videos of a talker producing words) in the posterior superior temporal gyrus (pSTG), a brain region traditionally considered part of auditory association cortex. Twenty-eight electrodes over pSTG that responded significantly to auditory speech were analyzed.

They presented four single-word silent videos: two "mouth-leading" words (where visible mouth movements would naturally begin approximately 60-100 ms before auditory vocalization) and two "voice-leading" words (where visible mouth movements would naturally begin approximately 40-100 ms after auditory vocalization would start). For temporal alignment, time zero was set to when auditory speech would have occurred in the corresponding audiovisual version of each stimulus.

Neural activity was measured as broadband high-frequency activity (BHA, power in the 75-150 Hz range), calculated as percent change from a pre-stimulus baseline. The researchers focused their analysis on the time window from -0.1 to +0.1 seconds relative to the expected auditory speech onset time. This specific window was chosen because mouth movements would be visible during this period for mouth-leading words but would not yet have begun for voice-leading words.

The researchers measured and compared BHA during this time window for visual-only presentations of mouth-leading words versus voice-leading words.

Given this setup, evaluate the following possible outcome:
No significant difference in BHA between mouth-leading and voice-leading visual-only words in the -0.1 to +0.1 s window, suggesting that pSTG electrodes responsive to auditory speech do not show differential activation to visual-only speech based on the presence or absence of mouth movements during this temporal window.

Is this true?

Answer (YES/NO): NO